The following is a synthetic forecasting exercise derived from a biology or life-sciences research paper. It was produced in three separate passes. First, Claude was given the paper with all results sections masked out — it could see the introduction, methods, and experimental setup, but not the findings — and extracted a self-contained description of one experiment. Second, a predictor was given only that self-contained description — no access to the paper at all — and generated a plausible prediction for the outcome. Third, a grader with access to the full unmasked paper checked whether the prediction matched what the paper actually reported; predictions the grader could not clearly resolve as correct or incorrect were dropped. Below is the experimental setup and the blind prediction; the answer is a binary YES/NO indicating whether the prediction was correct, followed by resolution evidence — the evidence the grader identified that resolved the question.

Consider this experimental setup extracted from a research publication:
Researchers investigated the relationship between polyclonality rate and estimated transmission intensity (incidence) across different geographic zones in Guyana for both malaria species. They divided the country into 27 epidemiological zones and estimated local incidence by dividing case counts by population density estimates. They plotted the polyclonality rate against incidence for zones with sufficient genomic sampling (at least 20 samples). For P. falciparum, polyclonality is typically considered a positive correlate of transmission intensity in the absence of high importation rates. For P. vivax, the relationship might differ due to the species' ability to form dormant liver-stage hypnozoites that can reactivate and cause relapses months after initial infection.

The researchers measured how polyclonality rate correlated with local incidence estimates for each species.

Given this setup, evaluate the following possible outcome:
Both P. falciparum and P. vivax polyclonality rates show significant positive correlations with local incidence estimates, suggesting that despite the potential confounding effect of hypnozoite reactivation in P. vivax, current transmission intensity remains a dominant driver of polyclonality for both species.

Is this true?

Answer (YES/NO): NO